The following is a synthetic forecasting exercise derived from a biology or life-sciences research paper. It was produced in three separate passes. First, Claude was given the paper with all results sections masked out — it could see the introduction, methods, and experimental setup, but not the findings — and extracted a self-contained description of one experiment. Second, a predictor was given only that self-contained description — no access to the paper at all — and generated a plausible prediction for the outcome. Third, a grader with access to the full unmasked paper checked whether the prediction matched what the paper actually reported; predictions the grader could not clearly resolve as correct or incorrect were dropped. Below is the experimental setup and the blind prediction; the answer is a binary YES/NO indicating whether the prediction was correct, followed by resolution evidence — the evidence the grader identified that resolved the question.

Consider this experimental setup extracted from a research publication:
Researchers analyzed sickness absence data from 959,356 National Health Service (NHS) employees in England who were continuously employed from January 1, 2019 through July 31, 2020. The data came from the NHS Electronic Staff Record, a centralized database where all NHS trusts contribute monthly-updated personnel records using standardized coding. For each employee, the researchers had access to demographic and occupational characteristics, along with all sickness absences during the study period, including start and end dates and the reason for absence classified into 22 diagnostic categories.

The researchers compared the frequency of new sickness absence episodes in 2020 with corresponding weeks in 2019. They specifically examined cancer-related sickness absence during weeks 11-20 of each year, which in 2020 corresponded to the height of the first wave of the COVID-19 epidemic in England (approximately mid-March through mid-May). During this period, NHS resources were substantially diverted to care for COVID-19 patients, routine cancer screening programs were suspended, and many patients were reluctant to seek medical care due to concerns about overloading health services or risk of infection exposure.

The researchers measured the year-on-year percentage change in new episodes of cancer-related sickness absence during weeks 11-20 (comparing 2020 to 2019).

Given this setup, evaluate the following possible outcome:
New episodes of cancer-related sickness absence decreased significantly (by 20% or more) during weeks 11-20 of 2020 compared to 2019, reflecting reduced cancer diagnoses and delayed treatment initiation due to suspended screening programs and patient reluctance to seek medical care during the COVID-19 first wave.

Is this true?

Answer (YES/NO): YES